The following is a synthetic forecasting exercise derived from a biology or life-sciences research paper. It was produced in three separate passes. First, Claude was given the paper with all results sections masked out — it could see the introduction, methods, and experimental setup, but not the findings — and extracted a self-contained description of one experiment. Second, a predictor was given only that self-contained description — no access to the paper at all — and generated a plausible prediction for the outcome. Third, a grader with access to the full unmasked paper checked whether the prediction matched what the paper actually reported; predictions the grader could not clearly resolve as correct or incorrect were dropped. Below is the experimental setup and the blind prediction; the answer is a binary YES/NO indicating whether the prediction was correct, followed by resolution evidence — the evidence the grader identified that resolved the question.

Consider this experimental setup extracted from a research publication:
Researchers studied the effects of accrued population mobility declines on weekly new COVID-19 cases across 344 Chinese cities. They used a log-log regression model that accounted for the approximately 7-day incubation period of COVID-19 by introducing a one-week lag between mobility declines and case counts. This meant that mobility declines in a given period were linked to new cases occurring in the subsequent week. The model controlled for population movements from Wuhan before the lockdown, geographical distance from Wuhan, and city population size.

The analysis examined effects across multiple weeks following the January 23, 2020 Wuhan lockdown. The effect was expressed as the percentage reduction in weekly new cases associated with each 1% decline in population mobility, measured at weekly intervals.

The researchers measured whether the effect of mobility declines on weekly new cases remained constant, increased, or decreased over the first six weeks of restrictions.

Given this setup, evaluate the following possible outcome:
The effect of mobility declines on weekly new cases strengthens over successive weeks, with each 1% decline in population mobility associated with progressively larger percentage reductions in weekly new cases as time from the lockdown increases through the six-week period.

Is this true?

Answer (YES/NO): NO